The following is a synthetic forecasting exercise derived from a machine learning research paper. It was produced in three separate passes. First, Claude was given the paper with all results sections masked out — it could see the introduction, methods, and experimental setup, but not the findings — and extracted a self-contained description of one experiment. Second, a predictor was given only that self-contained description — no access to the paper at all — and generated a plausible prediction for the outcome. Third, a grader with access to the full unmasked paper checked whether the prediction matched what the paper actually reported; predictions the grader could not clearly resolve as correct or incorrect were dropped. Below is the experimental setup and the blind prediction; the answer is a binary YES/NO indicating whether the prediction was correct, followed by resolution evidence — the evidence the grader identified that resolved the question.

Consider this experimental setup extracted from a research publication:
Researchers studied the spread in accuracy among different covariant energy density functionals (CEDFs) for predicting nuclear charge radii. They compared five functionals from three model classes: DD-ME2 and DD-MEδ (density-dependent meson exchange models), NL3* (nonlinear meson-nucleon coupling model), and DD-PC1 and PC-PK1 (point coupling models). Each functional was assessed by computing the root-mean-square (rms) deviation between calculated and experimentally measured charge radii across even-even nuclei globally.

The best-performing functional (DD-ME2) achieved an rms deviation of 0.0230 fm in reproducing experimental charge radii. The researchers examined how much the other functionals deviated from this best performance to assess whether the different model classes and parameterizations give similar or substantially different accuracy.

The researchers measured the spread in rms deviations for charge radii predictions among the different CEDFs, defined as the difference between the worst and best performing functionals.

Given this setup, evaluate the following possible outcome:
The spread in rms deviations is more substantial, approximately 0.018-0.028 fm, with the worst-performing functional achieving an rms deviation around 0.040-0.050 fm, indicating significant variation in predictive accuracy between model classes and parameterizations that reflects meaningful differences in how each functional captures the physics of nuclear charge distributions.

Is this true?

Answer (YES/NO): NO